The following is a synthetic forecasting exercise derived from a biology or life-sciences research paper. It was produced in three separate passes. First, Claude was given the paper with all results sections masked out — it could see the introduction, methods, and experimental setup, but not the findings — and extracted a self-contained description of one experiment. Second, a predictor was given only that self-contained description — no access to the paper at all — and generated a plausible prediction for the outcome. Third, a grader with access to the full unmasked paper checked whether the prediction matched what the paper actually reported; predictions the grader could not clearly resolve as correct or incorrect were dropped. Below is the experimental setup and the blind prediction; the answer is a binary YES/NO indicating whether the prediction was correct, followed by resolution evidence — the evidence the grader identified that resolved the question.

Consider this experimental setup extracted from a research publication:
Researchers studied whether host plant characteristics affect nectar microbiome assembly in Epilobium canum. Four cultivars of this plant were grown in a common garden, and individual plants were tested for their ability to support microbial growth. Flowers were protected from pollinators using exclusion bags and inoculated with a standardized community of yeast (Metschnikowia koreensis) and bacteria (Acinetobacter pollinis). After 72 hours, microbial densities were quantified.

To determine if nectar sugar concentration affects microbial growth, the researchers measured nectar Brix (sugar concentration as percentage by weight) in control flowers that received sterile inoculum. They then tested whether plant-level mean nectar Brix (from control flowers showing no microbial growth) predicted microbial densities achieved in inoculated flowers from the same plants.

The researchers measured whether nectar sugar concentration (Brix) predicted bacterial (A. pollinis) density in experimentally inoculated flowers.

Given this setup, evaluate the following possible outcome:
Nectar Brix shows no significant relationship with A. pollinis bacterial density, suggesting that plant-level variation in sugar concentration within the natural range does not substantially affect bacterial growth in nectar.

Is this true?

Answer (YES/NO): YES